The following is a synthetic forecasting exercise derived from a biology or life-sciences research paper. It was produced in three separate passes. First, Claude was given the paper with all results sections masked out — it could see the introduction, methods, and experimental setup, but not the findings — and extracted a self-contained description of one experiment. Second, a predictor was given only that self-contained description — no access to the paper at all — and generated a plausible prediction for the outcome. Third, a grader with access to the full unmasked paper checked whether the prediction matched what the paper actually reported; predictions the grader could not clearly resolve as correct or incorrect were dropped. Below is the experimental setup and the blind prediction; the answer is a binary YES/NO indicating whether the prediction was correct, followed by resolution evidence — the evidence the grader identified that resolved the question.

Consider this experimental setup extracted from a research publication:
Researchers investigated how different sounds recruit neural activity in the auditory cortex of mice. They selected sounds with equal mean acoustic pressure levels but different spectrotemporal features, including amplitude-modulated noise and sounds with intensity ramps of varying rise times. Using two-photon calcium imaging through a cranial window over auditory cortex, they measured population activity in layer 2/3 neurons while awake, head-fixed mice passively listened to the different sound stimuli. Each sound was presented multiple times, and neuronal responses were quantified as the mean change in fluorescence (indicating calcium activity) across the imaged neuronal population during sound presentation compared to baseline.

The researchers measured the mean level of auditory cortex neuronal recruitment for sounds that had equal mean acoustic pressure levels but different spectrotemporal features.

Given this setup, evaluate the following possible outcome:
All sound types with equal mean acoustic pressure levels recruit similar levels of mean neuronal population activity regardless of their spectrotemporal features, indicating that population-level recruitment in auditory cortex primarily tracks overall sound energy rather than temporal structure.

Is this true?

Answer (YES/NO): NO